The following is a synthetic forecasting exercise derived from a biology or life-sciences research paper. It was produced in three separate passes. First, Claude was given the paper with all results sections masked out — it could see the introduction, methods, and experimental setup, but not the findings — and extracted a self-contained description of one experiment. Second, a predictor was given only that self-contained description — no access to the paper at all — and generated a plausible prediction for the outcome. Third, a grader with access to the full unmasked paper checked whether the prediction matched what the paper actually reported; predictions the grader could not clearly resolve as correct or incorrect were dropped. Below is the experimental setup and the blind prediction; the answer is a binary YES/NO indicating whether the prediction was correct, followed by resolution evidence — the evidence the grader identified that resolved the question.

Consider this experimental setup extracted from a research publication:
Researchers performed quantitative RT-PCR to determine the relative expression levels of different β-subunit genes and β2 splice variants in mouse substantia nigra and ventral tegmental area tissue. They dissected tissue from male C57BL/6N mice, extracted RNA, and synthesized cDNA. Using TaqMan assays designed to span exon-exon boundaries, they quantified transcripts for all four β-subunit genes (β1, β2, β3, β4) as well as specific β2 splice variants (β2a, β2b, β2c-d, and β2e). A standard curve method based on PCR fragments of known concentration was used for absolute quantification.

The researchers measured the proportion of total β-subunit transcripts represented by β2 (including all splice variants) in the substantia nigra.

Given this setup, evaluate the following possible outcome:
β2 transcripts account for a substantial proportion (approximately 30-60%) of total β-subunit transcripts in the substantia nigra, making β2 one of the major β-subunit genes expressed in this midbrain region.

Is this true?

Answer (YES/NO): NO